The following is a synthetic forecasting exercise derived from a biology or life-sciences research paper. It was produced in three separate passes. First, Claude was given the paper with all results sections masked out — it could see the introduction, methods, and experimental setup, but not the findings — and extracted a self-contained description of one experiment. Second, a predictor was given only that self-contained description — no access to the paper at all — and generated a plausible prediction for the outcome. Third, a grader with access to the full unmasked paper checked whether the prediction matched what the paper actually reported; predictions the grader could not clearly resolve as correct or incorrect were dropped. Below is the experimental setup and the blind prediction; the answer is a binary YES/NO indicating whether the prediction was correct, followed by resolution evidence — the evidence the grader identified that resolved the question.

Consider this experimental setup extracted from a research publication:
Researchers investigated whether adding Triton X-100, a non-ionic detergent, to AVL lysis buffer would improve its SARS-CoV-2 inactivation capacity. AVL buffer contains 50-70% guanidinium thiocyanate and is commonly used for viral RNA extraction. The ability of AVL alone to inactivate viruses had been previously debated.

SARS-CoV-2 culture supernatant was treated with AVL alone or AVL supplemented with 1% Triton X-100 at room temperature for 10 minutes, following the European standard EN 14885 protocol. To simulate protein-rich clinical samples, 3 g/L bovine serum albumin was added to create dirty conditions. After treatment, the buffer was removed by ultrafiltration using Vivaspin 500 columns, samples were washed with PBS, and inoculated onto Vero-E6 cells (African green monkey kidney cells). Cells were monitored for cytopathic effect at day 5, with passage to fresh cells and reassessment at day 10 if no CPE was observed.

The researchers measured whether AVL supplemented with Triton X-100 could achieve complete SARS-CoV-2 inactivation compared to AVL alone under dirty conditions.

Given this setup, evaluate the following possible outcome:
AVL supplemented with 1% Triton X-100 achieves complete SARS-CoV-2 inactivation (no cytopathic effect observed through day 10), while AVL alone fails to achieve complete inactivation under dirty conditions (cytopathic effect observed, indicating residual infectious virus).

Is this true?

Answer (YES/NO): NO